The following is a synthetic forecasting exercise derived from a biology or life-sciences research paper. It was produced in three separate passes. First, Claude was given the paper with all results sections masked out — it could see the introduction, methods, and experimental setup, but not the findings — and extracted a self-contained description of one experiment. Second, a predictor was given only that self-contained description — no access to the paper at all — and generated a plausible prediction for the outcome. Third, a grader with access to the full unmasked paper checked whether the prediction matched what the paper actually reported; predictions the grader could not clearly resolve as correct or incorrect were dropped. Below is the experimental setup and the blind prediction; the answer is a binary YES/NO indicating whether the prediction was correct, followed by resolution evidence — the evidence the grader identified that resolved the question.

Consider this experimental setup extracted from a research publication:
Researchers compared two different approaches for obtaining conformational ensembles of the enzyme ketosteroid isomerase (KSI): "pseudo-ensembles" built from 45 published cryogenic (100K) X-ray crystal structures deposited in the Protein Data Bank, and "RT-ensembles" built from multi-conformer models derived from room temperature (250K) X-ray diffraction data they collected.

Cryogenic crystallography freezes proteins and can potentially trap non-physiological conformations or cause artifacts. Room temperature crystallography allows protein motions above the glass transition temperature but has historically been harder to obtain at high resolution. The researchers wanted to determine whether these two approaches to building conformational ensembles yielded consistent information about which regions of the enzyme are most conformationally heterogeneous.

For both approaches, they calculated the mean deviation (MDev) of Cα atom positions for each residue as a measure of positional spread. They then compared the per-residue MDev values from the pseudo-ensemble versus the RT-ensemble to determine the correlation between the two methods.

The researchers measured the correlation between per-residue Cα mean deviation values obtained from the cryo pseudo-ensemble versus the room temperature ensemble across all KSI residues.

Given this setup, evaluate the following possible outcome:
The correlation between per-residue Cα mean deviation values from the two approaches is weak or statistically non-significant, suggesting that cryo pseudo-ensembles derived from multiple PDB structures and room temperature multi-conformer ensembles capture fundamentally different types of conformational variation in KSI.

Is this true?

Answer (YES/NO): NO